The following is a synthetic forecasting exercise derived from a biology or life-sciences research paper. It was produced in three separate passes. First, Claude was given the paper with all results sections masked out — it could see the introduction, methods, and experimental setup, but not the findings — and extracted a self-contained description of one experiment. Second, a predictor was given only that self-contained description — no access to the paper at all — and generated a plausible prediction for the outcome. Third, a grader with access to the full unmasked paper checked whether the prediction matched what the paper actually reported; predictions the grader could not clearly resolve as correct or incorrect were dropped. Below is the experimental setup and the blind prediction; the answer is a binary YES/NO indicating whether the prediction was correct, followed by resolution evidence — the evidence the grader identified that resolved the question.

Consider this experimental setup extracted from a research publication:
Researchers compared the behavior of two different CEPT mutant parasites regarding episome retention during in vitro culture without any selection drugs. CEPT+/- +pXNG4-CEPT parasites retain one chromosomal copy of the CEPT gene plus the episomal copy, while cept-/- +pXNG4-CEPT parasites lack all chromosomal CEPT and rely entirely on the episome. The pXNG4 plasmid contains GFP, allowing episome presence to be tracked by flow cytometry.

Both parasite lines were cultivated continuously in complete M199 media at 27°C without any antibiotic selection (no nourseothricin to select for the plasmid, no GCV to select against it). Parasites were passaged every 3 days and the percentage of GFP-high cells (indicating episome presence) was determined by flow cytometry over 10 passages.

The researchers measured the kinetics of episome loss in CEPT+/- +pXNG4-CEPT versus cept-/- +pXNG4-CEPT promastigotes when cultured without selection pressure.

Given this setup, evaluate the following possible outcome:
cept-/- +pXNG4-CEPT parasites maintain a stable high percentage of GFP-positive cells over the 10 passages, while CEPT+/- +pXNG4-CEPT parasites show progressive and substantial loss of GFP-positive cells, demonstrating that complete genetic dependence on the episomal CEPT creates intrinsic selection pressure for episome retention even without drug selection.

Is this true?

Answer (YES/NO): NO